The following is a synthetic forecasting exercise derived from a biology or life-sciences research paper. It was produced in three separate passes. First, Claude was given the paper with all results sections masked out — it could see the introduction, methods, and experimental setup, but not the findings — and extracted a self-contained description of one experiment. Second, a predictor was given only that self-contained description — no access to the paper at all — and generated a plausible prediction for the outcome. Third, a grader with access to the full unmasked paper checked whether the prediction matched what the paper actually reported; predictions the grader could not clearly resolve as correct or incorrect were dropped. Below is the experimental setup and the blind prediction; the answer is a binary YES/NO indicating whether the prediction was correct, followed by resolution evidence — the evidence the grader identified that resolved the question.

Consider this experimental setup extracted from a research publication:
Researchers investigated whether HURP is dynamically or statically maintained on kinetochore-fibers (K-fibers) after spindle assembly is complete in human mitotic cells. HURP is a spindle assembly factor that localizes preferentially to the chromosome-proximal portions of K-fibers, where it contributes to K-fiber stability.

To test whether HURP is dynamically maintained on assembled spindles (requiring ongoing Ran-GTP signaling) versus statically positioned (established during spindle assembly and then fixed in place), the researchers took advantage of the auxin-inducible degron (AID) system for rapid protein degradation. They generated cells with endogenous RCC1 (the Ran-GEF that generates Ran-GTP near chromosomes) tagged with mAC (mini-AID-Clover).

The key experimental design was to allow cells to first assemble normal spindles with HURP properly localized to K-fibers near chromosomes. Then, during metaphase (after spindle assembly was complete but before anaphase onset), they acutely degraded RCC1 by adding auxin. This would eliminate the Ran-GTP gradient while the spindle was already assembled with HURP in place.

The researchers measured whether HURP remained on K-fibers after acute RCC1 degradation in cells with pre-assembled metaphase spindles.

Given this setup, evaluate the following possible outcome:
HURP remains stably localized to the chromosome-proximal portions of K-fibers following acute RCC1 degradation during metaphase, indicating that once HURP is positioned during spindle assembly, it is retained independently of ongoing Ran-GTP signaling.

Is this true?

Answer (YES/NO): NO